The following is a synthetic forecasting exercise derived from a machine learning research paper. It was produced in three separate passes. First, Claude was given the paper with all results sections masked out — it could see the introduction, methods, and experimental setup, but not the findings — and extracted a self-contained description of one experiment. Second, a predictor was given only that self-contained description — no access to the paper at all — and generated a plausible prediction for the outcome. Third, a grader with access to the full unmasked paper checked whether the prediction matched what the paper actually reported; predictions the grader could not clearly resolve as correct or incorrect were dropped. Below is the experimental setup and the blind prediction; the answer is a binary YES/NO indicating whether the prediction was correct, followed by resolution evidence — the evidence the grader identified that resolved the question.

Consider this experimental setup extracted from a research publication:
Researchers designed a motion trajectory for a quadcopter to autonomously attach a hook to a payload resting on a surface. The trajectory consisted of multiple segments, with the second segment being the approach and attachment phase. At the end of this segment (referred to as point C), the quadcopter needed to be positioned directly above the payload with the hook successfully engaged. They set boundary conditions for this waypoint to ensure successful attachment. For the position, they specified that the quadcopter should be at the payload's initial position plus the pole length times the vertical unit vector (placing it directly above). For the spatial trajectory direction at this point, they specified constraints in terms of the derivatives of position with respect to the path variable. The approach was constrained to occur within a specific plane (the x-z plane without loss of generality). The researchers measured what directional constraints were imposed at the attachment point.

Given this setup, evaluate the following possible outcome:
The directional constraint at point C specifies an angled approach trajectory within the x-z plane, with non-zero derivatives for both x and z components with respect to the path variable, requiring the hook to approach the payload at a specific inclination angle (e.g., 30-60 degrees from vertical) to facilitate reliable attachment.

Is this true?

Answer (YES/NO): NO